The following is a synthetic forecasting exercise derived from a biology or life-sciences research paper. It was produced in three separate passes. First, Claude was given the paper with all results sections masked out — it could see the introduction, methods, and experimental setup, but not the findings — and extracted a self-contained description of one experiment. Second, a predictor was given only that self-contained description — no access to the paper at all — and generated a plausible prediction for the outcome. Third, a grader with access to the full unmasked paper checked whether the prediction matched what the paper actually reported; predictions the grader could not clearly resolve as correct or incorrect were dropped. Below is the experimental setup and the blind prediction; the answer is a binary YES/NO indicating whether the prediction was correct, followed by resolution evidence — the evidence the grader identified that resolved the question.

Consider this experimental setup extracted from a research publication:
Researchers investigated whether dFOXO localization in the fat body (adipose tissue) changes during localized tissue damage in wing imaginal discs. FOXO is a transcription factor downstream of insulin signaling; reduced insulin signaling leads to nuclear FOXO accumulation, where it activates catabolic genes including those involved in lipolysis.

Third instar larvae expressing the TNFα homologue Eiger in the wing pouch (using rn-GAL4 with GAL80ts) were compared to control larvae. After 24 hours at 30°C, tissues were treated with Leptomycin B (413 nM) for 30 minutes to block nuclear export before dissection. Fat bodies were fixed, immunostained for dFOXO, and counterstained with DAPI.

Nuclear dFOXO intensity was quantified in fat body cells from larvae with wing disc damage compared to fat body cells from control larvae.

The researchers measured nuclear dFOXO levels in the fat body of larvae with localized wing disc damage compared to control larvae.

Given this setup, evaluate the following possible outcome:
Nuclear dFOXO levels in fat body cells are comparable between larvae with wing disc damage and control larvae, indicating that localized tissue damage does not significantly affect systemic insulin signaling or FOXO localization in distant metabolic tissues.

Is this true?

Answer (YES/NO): NO